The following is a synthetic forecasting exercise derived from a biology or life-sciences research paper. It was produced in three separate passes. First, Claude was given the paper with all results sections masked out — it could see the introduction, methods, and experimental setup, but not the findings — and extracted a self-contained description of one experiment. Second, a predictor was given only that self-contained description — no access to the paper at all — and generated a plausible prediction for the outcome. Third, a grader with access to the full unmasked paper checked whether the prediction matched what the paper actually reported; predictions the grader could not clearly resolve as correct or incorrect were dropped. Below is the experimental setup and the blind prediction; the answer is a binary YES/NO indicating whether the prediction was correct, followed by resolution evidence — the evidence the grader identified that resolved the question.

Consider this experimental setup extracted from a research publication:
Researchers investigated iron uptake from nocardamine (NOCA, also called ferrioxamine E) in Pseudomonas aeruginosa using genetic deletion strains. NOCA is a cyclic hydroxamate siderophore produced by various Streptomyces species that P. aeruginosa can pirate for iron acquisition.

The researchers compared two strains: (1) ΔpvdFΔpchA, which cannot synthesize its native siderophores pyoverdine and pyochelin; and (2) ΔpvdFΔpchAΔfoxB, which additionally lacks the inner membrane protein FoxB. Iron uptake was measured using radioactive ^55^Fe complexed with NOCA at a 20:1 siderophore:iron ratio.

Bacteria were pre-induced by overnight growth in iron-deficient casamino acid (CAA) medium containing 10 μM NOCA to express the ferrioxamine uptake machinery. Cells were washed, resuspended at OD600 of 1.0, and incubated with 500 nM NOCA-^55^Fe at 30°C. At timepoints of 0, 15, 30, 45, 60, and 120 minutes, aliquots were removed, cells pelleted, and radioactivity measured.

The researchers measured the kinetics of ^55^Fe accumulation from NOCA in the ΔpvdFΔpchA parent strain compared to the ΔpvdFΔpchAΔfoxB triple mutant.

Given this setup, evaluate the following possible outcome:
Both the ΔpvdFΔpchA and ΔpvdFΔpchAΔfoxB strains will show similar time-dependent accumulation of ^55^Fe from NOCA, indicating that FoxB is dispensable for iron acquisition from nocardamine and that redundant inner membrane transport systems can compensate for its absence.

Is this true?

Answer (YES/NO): NO